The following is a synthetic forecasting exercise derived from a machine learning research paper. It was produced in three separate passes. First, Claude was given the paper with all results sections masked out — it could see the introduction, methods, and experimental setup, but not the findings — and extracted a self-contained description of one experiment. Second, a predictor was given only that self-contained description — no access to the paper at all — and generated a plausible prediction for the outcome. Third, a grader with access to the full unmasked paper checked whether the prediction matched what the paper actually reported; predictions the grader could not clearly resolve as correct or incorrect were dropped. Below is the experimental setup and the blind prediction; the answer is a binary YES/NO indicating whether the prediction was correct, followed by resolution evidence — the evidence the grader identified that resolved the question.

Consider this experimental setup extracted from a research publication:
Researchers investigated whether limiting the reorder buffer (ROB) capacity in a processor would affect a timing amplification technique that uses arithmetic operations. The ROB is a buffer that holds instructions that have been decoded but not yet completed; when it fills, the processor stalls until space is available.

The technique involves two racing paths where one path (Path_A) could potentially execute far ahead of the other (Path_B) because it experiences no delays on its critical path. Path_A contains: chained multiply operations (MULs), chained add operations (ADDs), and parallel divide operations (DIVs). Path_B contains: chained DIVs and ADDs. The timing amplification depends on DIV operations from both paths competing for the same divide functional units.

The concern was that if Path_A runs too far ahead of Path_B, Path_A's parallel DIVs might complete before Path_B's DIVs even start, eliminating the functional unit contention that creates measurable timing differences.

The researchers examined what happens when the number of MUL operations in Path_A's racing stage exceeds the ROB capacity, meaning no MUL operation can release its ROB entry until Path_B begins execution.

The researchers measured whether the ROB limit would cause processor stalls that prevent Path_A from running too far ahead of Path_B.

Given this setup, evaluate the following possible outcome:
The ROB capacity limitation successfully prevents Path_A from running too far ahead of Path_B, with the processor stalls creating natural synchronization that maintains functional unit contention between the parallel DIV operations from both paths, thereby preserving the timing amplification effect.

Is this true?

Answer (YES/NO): YES